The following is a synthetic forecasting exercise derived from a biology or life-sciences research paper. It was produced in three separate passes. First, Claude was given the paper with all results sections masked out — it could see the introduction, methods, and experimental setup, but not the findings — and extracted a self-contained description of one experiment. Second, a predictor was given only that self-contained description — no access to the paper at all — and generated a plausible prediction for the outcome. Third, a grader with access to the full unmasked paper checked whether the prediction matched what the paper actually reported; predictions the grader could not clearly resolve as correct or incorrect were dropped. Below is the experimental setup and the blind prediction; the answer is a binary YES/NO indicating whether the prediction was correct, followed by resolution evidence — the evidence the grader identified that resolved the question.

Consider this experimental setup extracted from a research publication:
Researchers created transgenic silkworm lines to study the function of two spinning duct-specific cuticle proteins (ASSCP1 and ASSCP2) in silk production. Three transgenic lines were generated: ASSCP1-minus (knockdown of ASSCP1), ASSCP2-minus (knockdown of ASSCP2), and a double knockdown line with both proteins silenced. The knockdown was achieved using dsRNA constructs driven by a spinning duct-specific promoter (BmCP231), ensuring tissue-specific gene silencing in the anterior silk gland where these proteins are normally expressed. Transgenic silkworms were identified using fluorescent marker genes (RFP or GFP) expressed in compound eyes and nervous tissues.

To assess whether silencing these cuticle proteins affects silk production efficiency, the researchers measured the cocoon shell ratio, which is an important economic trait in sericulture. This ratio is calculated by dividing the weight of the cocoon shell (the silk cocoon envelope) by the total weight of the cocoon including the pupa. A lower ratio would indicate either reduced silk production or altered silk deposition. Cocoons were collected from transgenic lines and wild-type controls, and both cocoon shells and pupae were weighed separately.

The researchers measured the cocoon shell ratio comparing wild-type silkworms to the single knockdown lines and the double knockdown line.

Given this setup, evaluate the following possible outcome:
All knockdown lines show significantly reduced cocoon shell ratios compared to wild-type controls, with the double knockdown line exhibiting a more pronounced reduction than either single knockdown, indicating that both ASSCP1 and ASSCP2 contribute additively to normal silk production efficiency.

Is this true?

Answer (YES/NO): NO